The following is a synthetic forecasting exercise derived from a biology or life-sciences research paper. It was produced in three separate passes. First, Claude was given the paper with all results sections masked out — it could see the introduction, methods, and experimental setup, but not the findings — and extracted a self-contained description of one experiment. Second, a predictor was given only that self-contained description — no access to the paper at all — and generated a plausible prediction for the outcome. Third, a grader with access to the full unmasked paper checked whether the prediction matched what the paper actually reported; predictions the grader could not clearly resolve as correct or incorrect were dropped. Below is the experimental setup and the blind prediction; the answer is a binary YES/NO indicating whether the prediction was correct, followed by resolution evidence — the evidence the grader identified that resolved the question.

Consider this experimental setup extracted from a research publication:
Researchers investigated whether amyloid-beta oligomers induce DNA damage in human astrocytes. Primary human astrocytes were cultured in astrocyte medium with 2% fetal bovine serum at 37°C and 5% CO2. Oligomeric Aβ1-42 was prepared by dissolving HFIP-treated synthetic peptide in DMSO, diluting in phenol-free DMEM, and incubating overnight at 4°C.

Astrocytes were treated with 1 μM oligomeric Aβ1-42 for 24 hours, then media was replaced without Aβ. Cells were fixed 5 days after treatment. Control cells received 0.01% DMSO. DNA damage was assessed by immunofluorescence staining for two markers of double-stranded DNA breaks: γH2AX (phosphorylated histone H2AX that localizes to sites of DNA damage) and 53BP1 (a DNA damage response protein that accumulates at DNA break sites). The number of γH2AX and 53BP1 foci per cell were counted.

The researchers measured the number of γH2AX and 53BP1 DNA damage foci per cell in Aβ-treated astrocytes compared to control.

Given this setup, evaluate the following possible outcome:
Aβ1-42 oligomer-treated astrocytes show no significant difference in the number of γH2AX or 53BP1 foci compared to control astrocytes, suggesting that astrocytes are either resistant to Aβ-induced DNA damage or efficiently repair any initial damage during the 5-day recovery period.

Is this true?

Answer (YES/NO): NO